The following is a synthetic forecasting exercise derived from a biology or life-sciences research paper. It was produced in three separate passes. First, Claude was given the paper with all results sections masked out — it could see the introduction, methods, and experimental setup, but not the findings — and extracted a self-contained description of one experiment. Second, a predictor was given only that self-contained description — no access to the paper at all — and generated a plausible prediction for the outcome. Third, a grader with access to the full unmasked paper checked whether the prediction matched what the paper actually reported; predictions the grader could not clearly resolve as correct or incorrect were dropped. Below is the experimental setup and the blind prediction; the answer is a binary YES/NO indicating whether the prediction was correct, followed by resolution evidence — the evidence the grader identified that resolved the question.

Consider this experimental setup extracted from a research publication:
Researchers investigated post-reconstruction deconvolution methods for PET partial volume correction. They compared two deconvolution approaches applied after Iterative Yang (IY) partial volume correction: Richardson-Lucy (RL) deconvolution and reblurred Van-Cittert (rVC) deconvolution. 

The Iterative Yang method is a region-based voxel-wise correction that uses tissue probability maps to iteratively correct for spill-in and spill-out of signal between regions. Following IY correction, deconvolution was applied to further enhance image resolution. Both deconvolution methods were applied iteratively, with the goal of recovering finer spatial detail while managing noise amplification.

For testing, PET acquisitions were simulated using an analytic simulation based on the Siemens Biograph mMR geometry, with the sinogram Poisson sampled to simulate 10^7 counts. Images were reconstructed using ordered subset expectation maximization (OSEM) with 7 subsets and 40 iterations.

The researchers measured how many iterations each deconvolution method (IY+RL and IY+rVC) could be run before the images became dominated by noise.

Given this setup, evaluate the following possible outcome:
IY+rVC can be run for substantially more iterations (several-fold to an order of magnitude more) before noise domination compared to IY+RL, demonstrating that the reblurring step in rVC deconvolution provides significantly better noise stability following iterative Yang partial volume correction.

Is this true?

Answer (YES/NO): YES